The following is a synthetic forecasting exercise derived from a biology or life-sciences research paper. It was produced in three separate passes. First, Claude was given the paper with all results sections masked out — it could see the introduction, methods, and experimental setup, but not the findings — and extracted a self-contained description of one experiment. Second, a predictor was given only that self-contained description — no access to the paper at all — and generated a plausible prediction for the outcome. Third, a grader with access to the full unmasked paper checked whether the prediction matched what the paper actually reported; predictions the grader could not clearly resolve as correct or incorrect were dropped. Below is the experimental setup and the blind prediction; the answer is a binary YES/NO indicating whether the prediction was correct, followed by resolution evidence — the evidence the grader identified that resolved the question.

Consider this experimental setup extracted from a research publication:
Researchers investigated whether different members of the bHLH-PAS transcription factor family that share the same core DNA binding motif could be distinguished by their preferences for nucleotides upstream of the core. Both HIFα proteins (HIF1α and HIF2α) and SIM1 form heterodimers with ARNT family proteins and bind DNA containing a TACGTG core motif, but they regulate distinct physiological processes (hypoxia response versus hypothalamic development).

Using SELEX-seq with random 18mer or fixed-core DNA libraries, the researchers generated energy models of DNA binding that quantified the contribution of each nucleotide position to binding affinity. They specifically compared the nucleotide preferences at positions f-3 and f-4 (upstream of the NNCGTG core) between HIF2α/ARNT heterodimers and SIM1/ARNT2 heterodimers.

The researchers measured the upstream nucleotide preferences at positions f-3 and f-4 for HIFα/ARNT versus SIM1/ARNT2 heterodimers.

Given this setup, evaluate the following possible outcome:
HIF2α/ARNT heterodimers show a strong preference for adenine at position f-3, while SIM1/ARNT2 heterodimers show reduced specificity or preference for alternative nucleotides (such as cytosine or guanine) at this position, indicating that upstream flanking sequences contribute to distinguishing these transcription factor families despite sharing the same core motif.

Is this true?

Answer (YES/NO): NO